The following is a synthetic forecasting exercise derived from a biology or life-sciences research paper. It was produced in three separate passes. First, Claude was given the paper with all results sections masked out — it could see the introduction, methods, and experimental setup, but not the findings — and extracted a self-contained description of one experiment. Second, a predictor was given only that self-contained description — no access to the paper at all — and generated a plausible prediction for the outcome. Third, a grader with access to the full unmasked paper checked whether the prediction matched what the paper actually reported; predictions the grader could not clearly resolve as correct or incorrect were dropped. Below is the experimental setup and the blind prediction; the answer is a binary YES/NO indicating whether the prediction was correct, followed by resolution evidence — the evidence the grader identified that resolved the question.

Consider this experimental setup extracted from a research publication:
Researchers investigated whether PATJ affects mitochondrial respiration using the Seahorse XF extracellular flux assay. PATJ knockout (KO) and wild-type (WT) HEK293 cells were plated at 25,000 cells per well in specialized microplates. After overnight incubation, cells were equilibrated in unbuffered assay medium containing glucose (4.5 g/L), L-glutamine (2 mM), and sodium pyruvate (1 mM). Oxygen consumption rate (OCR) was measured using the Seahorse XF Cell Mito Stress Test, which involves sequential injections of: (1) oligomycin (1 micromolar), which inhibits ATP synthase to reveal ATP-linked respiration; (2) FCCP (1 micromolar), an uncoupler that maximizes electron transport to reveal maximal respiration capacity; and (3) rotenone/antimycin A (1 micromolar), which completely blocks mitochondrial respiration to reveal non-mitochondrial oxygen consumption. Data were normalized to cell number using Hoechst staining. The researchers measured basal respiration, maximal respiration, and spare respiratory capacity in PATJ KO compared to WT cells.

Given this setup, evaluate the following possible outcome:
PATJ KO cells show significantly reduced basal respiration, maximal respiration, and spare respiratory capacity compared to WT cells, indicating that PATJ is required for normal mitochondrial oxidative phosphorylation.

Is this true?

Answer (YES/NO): NO